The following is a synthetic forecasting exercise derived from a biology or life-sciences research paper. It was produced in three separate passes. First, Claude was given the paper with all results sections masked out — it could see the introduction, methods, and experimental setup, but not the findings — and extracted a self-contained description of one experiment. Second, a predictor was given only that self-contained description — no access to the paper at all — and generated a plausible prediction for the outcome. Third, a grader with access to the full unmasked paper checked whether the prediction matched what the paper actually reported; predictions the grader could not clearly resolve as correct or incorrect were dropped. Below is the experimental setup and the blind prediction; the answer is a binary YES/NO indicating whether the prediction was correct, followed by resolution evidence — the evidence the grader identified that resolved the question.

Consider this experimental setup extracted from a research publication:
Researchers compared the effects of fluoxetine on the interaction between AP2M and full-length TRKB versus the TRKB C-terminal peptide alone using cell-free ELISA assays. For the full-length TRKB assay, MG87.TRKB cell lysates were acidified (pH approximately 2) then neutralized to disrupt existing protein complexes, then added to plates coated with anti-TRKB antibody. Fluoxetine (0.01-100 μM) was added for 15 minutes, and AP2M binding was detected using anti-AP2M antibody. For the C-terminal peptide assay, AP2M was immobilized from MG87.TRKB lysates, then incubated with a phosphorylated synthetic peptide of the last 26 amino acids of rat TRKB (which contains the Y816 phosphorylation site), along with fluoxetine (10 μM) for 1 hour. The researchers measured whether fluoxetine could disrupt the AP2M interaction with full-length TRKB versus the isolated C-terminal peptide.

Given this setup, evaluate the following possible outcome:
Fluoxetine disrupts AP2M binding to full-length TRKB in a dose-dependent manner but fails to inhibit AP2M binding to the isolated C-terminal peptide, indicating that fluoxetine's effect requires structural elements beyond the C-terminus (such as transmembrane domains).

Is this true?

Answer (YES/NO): YES